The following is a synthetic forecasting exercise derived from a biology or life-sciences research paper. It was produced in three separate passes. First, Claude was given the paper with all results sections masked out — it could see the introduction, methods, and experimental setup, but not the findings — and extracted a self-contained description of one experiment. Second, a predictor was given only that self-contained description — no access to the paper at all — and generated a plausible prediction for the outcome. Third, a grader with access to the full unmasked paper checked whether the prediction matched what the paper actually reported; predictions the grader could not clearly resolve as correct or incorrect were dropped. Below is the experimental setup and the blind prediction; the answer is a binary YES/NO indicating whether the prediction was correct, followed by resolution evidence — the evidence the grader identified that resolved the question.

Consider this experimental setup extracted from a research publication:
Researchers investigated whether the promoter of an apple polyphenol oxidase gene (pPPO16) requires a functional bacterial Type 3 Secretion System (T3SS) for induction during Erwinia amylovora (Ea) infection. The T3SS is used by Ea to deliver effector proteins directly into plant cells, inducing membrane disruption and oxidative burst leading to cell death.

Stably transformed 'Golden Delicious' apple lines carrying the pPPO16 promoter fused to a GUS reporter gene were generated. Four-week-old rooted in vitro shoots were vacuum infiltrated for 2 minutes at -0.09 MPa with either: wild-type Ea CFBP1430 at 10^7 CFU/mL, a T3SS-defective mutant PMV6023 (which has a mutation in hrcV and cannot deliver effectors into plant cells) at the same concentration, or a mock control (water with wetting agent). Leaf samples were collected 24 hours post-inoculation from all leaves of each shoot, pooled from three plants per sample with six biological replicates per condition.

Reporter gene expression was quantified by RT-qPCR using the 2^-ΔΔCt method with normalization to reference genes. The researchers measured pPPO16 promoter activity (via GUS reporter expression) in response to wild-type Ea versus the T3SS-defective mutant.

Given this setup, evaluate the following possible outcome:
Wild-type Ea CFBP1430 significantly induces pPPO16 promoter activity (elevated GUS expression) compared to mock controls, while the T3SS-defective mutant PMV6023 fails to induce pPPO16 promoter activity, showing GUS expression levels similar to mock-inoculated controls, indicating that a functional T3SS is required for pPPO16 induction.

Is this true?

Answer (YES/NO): YES